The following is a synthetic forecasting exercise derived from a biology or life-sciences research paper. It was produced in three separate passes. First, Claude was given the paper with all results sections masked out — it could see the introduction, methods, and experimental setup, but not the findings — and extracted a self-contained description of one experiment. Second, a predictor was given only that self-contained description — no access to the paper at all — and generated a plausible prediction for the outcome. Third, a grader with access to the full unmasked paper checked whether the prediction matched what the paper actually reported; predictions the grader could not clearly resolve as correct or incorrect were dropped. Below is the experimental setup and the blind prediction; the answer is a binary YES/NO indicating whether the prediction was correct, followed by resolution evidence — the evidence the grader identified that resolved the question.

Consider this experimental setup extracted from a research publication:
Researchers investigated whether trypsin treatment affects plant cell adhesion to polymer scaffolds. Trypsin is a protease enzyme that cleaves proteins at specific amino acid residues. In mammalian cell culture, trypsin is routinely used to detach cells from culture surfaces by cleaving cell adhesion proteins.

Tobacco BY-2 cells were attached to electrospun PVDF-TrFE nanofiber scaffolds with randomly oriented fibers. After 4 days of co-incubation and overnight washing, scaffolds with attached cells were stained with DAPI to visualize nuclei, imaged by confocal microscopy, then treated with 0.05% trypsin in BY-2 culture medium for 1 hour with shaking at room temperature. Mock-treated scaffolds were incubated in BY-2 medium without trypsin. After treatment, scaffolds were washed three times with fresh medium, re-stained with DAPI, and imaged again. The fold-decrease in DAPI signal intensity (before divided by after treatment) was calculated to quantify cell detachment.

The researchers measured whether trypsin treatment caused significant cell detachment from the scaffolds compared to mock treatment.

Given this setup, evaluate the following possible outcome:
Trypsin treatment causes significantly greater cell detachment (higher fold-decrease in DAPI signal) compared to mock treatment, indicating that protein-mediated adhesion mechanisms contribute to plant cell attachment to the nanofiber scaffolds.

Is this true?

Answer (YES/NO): NO